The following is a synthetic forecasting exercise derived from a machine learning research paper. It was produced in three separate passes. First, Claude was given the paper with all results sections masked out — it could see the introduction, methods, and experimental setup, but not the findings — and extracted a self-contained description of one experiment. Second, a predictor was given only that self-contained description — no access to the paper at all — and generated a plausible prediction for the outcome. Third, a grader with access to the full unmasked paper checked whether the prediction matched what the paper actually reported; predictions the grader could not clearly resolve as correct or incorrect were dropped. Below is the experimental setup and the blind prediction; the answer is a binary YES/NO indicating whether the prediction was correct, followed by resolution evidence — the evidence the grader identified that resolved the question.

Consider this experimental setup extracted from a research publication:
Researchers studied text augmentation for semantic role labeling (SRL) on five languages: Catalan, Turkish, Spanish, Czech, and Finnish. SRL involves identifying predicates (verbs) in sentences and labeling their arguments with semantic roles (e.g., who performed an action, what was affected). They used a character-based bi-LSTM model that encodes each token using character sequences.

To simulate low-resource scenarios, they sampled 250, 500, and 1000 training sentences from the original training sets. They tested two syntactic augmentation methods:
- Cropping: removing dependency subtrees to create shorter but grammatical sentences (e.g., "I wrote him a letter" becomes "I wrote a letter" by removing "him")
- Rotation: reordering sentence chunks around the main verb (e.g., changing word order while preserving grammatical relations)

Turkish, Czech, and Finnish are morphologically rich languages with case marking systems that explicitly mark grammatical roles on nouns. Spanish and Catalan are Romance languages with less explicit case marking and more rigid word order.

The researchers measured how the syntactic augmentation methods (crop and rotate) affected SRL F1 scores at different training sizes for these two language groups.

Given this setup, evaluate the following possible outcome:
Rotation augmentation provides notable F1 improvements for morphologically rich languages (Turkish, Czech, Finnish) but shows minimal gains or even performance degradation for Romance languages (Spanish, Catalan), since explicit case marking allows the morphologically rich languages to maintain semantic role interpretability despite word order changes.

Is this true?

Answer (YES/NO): NO